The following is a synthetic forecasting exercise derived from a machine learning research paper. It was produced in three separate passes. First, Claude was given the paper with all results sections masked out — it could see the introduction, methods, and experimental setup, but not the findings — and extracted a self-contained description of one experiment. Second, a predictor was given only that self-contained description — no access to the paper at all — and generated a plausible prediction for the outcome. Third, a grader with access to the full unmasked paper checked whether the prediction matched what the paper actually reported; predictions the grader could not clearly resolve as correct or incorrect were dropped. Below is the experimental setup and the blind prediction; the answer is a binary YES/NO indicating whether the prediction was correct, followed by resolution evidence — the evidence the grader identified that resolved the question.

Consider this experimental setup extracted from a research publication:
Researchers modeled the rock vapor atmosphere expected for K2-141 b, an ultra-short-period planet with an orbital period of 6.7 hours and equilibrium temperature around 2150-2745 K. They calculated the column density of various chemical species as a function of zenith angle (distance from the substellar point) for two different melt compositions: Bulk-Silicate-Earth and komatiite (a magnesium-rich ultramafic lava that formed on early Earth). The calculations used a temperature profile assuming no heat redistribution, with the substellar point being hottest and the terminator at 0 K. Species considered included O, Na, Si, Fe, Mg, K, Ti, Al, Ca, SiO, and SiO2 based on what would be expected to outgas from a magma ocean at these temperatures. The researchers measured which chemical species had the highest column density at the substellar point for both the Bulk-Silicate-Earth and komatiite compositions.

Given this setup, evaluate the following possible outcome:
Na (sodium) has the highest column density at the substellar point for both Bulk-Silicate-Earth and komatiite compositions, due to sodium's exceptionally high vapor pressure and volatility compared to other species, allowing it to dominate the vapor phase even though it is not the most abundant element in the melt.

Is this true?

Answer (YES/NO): YES